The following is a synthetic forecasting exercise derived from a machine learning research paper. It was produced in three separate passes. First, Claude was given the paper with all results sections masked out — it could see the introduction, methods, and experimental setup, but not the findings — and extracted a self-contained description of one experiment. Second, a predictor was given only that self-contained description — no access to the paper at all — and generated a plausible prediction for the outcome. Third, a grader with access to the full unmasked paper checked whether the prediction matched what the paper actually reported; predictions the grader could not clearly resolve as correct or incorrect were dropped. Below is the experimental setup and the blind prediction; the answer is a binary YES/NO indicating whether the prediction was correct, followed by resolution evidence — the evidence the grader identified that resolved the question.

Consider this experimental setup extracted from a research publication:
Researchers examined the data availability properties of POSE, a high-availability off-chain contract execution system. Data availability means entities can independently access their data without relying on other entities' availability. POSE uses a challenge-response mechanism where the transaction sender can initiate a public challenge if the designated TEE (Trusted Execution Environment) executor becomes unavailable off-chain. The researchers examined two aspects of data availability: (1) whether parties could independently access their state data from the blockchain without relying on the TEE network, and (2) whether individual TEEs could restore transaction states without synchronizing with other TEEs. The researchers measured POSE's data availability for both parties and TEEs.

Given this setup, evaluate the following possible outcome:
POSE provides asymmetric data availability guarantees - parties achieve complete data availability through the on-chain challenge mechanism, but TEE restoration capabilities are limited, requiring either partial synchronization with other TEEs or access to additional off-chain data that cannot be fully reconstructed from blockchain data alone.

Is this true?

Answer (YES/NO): NO